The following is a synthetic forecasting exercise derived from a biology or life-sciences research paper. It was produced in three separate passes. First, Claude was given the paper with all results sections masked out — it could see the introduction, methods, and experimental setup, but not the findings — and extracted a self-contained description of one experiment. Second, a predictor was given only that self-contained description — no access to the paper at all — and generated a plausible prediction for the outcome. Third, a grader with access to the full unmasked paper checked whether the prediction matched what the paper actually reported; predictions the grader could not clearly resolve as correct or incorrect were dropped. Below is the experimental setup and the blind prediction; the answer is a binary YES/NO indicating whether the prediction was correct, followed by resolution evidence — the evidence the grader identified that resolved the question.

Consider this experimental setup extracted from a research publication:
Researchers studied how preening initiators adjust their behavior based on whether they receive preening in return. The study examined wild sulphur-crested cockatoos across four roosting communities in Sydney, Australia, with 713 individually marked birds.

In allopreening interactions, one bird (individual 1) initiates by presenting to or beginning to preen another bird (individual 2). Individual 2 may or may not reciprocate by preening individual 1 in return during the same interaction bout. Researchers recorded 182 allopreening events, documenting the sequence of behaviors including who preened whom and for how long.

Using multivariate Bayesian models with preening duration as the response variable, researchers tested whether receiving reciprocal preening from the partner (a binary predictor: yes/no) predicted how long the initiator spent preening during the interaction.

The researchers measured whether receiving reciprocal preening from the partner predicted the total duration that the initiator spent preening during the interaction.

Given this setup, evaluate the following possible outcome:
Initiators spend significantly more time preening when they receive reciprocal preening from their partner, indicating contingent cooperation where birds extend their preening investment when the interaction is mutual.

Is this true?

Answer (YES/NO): NO